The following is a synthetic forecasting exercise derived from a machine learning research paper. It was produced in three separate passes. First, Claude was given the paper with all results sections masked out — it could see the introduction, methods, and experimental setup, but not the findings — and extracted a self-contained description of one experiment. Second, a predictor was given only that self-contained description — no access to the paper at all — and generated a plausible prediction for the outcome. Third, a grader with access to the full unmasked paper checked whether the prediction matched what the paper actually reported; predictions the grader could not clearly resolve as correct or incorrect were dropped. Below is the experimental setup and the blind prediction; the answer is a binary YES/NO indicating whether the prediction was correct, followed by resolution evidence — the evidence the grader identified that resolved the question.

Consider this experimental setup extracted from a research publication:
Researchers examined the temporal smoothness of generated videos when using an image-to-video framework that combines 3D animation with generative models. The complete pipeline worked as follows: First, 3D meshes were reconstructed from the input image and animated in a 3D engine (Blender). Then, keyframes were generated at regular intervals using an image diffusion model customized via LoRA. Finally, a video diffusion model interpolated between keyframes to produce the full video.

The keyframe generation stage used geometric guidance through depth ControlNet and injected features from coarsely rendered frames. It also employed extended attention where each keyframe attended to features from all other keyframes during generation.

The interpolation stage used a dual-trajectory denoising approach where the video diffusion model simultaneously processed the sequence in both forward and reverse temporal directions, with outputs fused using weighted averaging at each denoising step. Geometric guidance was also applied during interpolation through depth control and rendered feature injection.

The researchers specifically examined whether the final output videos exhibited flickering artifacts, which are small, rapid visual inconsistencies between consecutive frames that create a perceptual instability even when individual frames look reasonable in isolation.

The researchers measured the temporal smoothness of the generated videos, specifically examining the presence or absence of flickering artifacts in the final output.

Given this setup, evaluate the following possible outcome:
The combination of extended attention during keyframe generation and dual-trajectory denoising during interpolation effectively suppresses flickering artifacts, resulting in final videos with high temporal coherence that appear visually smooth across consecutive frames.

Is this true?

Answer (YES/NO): NO